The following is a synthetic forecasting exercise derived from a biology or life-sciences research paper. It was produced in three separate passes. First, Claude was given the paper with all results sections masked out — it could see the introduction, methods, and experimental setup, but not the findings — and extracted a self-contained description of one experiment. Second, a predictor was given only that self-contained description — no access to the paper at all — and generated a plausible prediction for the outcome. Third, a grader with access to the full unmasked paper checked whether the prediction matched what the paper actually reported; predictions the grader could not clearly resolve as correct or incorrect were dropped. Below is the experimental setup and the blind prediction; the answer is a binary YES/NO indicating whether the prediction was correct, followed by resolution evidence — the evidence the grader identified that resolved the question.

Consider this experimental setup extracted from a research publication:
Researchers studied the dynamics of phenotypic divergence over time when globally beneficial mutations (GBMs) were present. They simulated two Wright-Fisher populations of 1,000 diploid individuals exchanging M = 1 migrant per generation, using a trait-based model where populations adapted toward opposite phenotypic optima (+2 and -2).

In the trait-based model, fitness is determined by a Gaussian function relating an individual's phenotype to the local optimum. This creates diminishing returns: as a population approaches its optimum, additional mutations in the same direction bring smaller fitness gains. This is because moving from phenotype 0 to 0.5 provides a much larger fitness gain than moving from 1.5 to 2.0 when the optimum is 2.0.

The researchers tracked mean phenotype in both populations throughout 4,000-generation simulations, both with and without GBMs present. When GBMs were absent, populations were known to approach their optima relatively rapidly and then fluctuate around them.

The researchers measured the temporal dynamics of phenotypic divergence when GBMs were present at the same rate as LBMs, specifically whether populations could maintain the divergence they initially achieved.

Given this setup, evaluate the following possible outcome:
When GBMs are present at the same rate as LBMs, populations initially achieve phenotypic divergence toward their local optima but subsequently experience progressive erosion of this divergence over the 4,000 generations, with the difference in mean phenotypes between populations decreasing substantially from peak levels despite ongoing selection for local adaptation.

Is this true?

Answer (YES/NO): NO